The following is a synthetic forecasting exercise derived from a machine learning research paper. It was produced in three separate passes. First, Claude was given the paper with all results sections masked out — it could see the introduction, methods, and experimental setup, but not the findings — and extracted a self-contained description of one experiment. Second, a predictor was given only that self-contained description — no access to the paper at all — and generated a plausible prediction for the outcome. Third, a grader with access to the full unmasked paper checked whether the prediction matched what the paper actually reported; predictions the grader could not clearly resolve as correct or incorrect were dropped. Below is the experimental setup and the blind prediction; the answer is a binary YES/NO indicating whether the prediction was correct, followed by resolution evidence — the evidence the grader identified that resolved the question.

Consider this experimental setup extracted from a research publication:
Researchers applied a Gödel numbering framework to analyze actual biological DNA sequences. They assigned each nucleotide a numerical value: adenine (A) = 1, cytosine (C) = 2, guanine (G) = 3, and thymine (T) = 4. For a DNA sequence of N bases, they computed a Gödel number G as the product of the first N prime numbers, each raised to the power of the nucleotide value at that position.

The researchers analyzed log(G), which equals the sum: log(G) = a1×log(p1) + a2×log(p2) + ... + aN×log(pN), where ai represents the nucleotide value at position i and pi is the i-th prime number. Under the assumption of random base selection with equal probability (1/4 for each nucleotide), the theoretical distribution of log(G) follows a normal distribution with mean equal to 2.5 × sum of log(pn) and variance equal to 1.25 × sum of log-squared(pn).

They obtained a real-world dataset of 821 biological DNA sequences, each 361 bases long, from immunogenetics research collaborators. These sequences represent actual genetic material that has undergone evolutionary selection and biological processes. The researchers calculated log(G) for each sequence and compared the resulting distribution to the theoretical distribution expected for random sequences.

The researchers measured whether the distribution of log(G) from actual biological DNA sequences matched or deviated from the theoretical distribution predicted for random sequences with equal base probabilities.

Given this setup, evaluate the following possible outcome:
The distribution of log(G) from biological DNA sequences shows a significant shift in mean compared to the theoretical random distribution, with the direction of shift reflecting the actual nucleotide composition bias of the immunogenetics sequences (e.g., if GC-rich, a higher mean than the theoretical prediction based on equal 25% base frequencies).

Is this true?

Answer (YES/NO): NO